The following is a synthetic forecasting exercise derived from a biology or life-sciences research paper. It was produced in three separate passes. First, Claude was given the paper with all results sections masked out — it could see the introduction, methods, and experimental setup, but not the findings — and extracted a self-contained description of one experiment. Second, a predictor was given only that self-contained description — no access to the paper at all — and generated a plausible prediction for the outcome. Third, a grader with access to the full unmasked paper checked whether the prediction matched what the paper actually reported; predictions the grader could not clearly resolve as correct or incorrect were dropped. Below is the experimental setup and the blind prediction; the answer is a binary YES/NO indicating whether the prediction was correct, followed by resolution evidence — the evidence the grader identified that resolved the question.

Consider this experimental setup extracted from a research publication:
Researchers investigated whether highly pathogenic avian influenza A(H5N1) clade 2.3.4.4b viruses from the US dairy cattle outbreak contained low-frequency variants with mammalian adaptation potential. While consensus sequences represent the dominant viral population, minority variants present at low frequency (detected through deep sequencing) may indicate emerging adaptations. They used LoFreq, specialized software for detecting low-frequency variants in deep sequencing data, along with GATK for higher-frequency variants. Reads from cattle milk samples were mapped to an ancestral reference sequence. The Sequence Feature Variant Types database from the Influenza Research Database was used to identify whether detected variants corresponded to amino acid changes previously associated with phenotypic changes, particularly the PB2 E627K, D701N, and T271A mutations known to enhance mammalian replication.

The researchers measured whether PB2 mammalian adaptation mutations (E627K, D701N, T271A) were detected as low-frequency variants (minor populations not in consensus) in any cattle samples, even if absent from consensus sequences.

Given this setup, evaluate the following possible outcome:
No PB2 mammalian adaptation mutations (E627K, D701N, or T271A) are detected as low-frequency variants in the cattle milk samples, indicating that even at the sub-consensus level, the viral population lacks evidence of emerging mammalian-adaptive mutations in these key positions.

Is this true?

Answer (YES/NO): NO